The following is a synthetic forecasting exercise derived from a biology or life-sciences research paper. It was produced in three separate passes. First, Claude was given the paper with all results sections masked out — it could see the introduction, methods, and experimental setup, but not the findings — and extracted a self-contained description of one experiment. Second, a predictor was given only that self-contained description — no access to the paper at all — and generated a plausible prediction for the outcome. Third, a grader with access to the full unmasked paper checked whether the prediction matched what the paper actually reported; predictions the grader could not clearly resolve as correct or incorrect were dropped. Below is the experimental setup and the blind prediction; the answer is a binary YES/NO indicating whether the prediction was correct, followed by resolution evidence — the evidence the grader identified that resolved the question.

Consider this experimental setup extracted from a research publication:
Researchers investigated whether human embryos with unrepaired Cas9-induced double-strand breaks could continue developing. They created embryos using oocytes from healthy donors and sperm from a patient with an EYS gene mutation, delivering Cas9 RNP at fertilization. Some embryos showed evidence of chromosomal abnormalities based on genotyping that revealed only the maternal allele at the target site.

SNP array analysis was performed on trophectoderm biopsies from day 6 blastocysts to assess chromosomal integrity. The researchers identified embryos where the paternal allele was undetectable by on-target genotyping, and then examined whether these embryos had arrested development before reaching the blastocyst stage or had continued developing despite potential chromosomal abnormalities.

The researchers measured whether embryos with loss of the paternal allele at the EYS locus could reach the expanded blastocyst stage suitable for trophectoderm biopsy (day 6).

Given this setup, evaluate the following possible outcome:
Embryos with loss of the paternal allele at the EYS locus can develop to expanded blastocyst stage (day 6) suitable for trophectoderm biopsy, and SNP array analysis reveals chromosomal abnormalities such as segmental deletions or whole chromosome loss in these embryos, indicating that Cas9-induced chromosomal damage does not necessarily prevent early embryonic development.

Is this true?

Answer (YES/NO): YES